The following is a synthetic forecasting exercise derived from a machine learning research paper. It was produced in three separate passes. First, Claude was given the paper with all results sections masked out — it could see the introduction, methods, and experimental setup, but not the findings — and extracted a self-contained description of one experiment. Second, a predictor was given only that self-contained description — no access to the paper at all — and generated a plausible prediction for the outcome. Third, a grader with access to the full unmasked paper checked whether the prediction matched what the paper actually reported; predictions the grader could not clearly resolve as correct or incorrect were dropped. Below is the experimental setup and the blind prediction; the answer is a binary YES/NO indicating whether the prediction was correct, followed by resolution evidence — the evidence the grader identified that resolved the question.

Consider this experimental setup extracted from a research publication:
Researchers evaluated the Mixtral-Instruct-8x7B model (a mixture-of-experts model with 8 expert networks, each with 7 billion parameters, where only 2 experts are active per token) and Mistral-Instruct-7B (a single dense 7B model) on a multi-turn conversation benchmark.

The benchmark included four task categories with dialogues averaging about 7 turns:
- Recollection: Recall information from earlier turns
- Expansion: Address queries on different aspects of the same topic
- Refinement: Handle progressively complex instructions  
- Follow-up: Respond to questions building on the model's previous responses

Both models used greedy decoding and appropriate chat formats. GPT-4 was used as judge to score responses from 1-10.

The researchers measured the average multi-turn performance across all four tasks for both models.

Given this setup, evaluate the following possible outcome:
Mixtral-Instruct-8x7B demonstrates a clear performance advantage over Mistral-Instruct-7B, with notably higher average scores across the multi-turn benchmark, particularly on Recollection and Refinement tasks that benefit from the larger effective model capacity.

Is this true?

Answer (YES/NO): NO